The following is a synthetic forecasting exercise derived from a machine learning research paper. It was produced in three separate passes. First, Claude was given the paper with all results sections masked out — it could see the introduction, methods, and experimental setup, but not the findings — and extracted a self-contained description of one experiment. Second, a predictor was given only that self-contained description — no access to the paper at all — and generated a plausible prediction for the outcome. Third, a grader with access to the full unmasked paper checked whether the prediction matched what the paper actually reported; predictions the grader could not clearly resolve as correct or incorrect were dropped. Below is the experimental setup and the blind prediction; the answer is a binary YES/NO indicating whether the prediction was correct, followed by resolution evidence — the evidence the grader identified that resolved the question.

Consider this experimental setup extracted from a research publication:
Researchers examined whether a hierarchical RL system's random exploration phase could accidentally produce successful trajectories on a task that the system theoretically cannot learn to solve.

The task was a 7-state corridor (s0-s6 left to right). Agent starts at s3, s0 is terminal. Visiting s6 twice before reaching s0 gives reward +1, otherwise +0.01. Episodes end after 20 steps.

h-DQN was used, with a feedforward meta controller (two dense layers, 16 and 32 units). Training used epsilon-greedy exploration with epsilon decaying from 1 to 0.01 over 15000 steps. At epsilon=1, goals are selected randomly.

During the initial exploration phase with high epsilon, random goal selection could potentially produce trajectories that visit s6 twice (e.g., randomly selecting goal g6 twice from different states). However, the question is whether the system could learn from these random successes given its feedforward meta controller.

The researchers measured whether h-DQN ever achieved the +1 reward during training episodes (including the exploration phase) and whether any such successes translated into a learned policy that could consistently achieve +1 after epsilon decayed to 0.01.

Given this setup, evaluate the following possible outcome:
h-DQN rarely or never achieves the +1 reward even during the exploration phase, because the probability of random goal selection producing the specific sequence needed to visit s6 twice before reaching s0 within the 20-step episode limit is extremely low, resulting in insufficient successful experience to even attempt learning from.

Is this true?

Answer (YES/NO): NO